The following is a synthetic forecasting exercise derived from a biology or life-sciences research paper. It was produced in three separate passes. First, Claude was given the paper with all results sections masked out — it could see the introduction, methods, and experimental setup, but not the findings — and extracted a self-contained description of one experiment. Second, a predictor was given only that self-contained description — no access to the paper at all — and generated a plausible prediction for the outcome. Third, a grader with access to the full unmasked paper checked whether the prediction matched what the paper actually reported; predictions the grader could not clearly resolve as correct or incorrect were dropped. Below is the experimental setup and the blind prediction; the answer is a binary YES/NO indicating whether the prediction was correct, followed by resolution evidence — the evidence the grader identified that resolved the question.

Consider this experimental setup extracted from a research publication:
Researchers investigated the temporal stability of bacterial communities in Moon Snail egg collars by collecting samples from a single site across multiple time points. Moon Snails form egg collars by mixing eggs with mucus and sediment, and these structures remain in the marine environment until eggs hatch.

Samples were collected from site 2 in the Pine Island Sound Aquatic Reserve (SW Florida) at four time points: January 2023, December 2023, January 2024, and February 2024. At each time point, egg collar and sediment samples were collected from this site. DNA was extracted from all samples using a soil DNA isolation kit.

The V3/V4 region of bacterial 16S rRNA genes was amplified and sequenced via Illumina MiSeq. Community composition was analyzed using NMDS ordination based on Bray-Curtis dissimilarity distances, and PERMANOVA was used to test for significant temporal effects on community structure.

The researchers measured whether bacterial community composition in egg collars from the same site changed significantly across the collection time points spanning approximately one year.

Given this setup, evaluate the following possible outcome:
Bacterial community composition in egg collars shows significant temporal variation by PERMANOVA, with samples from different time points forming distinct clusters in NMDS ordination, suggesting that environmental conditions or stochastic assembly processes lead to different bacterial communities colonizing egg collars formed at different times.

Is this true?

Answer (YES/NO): NO